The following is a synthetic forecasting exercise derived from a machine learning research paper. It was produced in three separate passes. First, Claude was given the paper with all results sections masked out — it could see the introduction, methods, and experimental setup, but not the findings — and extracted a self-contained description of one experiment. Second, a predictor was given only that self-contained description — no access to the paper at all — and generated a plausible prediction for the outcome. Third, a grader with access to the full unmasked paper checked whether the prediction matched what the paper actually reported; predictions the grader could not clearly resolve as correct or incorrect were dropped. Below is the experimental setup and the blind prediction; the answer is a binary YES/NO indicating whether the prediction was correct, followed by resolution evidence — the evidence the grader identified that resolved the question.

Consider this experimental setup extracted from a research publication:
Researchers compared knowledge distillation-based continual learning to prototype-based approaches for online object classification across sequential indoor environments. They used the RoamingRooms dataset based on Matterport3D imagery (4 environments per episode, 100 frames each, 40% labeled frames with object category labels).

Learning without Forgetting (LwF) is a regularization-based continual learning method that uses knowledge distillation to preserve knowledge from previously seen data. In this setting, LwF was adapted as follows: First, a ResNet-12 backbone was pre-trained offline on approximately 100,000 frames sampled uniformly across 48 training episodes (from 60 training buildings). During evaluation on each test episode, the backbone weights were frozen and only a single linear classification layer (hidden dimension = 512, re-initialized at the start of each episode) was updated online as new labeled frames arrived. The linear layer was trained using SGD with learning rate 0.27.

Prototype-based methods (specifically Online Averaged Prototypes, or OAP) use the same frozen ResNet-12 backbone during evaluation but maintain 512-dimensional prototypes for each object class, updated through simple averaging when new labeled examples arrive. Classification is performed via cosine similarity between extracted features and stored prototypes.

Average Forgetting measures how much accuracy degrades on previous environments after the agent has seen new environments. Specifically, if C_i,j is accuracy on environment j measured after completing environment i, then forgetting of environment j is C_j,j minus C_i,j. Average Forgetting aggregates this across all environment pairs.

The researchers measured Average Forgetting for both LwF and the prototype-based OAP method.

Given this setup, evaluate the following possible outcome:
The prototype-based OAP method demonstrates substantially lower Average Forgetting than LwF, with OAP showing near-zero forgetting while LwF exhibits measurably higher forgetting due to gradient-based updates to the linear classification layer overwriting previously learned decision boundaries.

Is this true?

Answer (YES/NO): NO